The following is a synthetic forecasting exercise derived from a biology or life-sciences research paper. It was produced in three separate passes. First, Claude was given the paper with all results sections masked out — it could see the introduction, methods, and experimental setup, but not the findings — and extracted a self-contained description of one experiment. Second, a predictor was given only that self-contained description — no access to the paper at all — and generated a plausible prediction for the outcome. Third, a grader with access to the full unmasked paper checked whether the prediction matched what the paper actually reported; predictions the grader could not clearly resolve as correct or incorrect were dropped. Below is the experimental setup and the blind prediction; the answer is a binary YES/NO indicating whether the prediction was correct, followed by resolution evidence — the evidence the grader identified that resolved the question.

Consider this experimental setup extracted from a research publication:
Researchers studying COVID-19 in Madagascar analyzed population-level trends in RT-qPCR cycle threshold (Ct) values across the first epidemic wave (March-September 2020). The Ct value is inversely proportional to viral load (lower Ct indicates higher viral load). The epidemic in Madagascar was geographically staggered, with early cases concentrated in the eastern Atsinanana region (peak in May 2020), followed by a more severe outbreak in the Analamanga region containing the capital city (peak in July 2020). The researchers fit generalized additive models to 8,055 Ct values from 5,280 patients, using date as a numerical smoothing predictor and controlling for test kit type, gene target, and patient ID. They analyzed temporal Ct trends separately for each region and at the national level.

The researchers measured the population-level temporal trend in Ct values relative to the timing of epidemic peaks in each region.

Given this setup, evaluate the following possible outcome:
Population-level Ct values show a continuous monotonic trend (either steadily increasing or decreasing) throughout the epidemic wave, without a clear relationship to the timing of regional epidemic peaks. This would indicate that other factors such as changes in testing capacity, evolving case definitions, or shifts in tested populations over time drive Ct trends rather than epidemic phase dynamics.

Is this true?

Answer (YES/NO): NO